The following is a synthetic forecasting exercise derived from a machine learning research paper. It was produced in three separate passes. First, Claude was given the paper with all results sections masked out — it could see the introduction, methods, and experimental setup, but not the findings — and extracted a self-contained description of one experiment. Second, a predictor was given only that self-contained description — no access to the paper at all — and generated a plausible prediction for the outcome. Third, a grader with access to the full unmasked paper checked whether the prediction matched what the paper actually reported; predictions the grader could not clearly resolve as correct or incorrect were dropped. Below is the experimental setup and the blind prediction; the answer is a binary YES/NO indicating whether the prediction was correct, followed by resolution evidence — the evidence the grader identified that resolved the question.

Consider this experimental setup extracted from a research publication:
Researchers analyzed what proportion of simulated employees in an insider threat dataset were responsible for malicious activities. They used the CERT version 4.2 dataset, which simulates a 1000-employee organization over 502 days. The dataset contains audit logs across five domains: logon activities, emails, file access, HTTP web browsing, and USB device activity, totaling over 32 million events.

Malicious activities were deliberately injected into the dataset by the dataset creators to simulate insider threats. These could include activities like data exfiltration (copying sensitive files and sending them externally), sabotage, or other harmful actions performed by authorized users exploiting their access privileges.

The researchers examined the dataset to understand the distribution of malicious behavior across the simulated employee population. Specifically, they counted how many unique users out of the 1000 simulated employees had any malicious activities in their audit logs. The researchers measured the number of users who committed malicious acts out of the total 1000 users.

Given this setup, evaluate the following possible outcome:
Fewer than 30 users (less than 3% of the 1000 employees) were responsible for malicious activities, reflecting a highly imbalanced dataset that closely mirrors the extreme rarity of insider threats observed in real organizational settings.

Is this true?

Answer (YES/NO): NO